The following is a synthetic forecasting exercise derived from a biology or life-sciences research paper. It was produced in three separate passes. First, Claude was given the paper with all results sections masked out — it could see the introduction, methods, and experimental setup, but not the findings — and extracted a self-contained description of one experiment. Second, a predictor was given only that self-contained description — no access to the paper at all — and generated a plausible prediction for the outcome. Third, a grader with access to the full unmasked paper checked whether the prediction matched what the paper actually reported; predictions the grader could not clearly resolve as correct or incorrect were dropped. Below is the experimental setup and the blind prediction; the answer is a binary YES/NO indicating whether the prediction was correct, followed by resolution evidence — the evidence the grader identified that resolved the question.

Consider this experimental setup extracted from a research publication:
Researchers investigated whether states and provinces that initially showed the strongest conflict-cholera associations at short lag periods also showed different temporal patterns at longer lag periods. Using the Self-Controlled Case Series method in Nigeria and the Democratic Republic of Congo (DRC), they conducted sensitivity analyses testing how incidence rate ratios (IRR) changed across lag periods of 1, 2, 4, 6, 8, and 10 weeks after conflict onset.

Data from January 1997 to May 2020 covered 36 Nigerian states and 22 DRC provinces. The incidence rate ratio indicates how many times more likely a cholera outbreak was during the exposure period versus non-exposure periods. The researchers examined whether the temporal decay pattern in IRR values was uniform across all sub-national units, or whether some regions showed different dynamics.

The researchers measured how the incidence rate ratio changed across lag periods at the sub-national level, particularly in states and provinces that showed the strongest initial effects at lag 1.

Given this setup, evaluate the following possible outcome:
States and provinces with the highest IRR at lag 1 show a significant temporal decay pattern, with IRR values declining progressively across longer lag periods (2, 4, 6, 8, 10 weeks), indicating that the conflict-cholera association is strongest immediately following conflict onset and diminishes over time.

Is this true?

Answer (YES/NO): NO